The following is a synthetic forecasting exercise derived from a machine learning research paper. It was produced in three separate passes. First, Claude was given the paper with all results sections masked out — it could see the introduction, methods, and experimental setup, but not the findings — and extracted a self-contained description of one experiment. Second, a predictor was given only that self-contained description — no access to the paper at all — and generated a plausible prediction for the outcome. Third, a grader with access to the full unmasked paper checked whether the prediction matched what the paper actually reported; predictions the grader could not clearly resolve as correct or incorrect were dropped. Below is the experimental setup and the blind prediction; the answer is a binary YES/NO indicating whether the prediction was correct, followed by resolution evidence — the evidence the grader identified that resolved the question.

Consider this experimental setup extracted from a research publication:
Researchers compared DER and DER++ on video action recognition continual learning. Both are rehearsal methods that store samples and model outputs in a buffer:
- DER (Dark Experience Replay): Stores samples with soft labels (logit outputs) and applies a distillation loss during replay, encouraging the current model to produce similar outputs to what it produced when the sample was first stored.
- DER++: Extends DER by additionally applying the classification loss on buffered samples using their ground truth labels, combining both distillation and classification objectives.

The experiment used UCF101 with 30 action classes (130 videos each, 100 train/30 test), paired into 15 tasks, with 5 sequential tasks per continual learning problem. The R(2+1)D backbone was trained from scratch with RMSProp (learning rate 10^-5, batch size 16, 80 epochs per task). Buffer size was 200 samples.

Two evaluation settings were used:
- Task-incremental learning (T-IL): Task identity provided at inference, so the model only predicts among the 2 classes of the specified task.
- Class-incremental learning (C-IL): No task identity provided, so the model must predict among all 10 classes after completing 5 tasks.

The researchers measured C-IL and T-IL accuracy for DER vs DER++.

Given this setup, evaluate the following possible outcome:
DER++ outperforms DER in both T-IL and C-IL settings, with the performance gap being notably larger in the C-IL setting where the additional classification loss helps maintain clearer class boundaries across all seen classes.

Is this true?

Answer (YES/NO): YES